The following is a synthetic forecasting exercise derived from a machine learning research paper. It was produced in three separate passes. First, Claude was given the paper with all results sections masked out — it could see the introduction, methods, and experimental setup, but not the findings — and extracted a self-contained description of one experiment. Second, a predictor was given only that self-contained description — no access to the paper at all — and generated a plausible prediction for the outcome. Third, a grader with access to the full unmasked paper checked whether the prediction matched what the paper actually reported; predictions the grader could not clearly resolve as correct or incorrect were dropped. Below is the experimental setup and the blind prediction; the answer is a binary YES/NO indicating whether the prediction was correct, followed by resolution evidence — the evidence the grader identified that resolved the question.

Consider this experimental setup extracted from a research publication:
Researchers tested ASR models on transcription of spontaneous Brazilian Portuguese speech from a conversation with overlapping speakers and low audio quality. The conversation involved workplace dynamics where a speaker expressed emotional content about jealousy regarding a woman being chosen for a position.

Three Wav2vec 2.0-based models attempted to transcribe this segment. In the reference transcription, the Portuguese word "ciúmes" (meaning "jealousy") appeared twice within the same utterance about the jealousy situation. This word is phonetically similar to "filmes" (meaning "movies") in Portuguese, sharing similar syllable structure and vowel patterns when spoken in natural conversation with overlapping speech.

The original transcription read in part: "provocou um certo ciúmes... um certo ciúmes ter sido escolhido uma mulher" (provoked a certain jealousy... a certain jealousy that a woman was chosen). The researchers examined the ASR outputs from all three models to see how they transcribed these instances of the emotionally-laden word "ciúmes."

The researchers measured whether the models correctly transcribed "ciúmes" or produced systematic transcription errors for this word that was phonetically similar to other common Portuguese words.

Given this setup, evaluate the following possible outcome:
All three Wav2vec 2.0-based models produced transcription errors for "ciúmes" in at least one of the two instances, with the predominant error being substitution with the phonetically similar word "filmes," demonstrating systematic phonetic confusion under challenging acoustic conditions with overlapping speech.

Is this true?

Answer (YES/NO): YES